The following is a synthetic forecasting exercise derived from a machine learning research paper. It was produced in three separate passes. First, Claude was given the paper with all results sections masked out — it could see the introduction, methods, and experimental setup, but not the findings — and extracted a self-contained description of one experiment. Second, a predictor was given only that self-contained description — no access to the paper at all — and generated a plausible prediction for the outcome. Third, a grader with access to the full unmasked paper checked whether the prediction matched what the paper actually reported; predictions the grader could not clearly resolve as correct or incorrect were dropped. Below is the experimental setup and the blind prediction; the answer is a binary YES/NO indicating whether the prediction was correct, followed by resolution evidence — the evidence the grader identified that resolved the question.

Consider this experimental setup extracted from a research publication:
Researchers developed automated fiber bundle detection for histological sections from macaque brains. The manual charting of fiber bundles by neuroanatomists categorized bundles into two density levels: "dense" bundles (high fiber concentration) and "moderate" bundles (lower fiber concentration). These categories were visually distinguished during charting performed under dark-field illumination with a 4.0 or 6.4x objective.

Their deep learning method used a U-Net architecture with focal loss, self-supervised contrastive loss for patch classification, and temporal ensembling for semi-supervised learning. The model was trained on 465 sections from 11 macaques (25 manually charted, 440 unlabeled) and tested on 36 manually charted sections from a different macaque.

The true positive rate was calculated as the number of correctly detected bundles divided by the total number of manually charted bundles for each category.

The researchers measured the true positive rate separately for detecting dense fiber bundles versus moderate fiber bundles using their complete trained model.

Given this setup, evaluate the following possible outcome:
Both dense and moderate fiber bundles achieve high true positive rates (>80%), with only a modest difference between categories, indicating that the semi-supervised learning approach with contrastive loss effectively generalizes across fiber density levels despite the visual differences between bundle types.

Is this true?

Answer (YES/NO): NO